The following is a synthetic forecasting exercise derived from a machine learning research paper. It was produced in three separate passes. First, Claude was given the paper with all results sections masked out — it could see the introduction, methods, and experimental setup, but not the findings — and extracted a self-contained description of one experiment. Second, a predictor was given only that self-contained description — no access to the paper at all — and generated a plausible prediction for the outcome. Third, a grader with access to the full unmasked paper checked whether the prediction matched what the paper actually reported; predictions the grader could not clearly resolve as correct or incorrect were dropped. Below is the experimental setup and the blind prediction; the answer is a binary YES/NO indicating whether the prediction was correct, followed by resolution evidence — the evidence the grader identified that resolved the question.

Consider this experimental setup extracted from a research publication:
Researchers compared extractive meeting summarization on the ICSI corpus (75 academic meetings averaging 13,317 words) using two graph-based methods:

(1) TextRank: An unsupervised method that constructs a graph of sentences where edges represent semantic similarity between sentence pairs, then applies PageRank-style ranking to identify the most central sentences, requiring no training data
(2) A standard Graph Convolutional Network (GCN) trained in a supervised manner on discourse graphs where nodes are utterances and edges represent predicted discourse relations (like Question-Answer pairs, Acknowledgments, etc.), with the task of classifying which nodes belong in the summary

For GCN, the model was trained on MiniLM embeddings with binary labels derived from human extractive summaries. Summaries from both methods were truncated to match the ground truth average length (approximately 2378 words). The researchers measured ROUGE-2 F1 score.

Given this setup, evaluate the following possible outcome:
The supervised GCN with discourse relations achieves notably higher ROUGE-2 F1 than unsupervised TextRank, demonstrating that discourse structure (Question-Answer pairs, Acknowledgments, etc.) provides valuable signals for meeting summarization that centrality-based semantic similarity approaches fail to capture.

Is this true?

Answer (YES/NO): NO